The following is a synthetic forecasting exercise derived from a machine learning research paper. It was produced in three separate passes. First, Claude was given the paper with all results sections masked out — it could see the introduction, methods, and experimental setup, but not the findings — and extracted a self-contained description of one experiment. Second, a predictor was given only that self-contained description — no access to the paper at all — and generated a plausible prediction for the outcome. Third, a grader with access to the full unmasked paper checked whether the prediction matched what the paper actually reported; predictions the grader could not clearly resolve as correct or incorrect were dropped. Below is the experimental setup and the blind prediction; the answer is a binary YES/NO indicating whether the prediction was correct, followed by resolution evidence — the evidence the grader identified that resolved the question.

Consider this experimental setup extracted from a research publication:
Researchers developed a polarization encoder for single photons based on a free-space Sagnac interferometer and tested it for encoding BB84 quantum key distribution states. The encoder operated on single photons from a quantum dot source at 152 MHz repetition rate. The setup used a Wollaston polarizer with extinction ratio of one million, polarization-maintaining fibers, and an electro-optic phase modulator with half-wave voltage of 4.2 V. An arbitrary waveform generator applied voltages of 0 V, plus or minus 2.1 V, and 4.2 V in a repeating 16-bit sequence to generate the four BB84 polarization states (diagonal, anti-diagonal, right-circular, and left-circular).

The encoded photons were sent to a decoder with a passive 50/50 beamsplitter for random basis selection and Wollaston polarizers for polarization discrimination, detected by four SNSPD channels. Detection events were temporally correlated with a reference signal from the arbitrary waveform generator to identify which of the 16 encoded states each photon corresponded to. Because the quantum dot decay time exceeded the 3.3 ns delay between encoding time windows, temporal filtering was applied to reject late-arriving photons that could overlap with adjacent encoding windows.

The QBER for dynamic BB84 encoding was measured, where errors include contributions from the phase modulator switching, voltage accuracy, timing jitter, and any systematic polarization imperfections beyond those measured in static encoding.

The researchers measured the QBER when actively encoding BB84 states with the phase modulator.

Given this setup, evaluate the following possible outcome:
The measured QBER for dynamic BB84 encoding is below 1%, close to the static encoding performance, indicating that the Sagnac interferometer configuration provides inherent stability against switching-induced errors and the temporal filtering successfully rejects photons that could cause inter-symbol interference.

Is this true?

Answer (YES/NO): NO